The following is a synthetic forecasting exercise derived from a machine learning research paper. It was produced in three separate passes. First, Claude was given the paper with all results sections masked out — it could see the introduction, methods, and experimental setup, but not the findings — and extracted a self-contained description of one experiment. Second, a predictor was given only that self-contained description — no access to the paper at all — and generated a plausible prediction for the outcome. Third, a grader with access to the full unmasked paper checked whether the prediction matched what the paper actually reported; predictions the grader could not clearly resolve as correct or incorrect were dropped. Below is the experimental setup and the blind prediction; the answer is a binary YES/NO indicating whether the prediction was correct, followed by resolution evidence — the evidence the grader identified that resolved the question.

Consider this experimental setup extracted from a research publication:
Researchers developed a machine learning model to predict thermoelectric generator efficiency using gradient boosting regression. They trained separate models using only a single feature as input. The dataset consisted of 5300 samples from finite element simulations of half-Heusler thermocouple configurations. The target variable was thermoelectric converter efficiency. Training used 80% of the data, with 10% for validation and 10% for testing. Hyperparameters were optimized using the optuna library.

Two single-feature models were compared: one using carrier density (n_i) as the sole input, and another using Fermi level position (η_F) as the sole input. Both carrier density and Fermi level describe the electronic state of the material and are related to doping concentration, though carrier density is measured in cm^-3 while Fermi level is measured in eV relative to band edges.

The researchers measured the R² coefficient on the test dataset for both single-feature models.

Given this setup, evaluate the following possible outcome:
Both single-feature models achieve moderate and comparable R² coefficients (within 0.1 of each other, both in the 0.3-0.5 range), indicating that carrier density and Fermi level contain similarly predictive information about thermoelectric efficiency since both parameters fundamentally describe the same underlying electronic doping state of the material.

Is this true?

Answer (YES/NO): NO